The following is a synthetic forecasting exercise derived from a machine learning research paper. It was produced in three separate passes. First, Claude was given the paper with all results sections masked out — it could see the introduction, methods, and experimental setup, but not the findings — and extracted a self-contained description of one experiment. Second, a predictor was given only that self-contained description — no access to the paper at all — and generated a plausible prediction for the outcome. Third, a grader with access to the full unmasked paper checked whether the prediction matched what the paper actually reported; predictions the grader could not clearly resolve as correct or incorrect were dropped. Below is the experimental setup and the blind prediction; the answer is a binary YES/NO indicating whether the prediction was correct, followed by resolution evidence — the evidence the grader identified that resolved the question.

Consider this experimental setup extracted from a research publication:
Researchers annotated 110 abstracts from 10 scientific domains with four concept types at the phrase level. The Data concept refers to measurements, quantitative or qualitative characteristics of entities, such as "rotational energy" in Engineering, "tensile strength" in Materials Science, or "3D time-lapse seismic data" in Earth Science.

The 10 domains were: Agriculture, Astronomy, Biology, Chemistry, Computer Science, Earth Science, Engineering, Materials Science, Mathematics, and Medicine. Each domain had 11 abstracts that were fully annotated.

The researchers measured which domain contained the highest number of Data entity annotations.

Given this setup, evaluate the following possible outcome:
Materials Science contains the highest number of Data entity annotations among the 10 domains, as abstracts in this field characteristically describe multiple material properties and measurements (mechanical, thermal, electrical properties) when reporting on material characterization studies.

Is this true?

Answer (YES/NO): NO